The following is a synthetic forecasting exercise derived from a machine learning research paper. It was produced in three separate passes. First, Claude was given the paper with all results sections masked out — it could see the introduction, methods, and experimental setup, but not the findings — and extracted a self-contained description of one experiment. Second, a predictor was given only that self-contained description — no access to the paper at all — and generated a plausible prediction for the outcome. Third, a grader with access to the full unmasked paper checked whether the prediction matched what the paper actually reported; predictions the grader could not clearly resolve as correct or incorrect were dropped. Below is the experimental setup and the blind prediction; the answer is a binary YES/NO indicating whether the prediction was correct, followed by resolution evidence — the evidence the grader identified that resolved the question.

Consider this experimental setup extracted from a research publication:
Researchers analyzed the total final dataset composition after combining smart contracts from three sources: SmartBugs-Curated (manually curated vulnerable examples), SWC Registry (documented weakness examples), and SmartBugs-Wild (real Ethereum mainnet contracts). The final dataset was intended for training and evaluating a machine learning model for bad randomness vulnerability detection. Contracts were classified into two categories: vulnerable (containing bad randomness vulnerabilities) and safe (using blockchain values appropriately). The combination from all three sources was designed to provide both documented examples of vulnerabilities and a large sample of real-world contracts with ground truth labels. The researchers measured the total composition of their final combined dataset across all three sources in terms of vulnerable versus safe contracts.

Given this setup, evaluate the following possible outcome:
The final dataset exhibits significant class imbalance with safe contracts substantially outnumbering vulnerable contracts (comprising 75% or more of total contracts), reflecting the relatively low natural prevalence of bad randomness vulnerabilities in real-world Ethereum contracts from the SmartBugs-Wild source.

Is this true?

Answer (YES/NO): YES